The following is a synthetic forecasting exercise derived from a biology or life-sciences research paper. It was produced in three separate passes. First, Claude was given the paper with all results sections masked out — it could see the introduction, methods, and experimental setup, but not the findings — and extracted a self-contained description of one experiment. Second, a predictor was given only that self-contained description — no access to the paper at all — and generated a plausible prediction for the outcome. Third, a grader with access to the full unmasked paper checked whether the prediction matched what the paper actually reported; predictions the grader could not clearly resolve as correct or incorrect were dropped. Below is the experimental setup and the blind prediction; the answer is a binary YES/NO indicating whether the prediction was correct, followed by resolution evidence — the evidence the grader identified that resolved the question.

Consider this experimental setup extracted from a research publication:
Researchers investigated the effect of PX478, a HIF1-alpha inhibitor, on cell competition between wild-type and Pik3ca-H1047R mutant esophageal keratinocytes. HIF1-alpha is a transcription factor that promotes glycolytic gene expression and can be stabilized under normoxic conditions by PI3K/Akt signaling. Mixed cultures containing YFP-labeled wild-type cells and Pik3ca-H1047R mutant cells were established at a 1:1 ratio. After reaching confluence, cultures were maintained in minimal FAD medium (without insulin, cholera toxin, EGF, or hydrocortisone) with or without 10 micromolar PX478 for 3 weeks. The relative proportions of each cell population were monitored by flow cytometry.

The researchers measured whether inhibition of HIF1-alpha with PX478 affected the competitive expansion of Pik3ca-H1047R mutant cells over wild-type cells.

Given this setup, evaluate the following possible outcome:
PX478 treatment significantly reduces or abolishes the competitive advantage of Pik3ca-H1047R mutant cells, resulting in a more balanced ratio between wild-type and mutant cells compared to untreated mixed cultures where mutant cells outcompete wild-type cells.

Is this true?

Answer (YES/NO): YES